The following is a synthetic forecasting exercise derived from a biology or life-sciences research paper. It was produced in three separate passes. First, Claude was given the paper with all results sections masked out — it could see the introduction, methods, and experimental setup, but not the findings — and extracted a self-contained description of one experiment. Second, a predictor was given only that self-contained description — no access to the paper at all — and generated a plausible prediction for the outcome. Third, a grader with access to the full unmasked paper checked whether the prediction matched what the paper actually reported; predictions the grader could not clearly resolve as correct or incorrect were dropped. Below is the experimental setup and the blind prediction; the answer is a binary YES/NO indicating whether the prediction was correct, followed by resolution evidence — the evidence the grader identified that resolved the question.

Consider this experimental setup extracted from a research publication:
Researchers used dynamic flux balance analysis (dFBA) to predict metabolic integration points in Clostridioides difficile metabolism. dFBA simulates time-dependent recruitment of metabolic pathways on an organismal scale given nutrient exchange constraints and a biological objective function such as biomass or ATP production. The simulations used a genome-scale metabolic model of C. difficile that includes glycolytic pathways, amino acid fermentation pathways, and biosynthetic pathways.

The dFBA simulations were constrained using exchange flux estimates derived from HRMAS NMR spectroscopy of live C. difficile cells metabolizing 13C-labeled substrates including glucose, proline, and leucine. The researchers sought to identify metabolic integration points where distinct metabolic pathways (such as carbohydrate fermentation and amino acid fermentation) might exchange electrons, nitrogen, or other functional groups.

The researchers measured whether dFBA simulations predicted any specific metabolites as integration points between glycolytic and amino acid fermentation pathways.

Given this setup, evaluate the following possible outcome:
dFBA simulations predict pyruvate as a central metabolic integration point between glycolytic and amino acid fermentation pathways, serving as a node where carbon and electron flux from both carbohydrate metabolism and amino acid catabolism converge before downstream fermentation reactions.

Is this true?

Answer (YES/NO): NO